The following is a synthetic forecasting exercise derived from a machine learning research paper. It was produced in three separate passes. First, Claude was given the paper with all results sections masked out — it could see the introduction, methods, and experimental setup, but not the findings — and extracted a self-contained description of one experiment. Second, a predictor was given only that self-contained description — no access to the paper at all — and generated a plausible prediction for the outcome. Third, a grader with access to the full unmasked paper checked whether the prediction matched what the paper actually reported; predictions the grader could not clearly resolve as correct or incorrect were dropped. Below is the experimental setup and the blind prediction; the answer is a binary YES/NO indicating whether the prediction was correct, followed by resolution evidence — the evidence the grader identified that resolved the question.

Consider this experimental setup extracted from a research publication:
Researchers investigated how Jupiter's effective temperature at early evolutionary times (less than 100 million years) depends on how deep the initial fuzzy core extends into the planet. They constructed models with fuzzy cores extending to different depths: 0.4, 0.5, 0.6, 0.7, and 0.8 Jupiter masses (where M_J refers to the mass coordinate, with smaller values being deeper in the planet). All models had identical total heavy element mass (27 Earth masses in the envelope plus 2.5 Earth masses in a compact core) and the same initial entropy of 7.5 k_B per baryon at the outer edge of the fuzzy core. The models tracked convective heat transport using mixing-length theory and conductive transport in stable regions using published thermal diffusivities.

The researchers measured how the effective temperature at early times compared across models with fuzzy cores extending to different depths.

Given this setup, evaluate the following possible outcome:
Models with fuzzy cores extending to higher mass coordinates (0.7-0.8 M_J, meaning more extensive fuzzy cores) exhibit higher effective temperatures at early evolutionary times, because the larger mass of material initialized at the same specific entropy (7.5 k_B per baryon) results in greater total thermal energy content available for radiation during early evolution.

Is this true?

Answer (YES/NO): NO